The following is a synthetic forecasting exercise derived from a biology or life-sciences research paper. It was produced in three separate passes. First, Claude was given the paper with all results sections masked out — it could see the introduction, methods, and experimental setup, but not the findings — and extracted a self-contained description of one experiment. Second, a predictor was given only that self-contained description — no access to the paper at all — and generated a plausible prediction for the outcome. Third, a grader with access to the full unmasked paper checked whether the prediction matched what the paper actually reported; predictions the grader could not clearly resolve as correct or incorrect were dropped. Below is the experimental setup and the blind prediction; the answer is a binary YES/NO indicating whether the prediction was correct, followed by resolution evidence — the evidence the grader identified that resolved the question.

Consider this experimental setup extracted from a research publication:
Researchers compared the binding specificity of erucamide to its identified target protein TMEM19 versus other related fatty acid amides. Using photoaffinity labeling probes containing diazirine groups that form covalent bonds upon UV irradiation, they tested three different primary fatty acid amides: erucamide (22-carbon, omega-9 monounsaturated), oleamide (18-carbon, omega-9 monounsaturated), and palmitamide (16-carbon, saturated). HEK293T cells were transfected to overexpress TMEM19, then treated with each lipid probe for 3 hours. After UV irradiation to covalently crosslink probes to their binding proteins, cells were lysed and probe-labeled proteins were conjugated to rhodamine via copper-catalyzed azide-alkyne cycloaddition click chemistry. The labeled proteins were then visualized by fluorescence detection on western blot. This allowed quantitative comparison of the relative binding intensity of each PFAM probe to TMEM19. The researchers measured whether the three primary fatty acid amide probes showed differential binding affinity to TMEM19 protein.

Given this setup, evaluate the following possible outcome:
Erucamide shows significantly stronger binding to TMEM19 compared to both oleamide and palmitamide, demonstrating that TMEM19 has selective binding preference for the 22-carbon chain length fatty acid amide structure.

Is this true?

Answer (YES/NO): YES